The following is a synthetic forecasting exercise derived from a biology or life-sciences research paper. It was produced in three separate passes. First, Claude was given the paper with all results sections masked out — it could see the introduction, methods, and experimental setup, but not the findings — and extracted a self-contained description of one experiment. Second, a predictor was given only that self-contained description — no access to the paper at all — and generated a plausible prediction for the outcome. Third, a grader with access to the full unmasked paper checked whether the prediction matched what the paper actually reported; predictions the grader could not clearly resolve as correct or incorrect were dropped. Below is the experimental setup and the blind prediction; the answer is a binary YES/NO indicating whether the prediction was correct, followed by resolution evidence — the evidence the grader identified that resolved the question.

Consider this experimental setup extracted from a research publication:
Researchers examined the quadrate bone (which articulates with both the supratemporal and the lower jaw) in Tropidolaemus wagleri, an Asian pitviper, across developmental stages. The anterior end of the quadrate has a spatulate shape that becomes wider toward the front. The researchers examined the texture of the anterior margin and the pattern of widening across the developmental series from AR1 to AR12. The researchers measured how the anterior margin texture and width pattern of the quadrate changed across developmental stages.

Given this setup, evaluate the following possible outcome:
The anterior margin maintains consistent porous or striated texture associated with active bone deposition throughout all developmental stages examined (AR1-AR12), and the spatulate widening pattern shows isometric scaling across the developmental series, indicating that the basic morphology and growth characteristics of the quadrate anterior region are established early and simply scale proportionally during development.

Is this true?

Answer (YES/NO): NO